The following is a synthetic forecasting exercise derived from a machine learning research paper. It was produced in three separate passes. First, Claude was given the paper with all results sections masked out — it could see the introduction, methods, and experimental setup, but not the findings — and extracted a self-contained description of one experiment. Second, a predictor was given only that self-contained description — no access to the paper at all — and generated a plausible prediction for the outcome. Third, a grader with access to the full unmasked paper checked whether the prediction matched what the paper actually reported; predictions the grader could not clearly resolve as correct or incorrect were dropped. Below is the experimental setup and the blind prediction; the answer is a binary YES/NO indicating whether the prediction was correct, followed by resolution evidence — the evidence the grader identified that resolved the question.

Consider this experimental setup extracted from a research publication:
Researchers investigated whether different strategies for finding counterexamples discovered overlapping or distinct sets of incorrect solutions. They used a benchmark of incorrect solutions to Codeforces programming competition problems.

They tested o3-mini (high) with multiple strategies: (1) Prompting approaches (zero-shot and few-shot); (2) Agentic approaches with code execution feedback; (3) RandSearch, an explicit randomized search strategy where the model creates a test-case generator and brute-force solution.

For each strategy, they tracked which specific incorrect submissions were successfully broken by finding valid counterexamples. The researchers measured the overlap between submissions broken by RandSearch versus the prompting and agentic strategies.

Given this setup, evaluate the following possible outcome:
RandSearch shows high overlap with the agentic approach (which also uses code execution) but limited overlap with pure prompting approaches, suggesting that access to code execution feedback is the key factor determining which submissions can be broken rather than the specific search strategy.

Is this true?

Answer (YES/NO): NO